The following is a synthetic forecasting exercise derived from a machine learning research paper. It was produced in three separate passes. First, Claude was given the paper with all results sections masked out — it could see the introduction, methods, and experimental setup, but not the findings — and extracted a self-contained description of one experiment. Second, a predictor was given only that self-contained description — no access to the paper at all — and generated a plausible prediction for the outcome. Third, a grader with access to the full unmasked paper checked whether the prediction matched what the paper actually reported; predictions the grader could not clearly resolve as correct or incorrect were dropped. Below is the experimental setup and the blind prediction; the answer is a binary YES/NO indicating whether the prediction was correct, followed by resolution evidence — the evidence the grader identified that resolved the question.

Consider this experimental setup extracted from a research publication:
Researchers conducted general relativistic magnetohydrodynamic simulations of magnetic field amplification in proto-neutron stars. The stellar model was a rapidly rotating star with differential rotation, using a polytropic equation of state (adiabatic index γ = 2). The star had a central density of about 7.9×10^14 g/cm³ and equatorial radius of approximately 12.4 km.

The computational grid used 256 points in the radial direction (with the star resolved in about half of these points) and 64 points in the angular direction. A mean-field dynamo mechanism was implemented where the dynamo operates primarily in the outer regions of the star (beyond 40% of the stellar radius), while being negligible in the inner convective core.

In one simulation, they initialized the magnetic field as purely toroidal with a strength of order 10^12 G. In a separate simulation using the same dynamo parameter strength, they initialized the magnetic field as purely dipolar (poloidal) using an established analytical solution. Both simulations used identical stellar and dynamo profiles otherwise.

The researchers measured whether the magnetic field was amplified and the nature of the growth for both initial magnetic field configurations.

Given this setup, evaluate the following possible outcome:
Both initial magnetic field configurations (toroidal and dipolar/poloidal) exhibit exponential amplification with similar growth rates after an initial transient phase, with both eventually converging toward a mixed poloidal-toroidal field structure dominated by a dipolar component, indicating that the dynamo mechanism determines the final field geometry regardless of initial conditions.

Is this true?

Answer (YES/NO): NO